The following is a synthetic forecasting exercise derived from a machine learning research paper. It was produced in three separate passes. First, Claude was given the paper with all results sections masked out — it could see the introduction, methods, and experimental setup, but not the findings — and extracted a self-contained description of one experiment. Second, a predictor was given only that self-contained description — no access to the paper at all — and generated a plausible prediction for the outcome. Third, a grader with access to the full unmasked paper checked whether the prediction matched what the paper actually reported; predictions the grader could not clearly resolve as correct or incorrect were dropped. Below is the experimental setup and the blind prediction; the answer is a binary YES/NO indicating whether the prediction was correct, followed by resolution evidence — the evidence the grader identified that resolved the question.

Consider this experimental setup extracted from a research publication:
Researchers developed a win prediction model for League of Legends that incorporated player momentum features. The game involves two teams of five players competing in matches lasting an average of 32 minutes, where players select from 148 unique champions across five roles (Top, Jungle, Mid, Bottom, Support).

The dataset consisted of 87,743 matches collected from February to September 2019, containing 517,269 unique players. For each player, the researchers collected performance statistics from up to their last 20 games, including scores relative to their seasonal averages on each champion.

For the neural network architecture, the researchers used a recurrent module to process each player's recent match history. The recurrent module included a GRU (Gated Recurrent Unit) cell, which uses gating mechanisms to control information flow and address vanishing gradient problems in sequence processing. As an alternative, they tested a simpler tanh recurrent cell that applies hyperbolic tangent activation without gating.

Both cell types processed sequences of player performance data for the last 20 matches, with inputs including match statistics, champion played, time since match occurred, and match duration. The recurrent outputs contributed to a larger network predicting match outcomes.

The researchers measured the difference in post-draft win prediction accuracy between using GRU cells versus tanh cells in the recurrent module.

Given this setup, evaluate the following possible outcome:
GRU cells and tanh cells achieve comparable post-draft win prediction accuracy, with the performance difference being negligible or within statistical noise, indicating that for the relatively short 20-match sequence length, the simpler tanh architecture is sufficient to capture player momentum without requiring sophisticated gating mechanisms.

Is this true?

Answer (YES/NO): NO